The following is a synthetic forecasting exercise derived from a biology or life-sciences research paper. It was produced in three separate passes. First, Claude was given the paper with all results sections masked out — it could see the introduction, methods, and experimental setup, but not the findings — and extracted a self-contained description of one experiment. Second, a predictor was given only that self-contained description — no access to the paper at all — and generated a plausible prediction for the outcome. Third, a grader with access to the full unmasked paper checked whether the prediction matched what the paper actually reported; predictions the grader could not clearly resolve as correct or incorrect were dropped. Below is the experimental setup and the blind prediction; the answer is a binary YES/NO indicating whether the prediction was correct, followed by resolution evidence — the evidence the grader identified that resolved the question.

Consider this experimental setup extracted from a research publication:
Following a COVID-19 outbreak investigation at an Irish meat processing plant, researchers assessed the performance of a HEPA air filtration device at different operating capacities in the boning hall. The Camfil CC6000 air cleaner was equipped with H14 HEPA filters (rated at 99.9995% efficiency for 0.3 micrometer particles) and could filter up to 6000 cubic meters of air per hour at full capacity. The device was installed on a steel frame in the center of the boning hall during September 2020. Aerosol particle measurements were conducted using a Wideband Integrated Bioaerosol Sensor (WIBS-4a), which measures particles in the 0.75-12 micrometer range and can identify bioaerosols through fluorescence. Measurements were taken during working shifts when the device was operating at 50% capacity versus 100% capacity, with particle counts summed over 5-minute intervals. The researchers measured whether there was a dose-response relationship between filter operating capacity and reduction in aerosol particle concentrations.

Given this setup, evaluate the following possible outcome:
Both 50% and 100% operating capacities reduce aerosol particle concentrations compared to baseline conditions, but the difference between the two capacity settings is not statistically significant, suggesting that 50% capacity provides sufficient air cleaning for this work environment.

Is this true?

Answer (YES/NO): NO